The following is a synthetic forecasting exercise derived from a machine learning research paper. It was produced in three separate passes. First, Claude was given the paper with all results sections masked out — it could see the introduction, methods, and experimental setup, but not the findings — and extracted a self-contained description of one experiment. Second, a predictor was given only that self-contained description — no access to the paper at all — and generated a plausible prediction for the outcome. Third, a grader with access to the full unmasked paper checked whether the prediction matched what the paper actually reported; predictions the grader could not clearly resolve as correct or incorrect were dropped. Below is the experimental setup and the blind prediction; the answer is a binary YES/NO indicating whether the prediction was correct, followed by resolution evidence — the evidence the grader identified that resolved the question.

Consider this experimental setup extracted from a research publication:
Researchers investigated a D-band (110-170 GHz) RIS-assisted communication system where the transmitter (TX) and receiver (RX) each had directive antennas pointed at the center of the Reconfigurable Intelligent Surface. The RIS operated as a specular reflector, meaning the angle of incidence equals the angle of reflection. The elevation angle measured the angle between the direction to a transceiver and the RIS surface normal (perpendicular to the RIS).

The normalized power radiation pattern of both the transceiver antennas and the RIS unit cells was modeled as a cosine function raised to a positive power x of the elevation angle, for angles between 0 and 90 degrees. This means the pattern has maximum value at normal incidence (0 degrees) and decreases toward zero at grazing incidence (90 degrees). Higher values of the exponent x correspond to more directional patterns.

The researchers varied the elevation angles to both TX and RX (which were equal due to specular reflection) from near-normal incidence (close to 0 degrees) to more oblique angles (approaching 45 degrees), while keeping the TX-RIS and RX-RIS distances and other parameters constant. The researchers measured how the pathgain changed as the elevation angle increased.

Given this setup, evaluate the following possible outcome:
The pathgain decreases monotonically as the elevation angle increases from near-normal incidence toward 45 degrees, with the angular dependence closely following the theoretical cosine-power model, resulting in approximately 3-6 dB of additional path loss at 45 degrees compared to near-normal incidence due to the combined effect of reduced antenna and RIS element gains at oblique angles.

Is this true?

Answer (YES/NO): NO